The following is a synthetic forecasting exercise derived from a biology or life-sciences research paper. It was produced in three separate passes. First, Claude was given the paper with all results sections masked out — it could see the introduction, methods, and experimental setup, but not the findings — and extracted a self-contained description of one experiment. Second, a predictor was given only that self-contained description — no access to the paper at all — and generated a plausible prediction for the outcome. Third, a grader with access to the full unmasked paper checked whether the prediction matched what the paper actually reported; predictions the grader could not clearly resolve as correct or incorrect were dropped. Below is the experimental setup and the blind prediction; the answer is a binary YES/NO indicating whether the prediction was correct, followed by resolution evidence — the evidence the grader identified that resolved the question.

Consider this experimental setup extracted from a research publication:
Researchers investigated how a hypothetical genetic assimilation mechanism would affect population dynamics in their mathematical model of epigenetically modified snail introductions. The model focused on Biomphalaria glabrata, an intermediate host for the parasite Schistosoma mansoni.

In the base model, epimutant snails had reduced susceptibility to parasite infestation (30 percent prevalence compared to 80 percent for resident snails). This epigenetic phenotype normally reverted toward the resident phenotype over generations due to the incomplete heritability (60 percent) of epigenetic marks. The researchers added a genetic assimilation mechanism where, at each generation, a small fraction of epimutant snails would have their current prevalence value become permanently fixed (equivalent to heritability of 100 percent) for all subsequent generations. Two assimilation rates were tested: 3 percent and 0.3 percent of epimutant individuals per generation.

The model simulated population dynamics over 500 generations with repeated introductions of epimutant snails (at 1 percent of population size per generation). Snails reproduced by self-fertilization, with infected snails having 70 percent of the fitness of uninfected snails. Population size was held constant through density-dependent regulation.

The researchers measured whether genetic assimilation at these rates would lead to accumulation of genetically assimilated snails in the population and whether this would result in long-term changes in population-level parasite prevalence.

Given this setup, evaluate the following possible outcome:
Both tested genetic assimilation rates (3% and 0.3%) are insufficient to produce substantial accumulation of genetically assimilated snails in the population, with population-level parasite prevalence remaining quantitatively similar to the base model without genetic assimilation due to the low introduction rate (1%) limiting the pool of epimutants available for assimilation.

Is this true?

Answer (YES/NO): NO